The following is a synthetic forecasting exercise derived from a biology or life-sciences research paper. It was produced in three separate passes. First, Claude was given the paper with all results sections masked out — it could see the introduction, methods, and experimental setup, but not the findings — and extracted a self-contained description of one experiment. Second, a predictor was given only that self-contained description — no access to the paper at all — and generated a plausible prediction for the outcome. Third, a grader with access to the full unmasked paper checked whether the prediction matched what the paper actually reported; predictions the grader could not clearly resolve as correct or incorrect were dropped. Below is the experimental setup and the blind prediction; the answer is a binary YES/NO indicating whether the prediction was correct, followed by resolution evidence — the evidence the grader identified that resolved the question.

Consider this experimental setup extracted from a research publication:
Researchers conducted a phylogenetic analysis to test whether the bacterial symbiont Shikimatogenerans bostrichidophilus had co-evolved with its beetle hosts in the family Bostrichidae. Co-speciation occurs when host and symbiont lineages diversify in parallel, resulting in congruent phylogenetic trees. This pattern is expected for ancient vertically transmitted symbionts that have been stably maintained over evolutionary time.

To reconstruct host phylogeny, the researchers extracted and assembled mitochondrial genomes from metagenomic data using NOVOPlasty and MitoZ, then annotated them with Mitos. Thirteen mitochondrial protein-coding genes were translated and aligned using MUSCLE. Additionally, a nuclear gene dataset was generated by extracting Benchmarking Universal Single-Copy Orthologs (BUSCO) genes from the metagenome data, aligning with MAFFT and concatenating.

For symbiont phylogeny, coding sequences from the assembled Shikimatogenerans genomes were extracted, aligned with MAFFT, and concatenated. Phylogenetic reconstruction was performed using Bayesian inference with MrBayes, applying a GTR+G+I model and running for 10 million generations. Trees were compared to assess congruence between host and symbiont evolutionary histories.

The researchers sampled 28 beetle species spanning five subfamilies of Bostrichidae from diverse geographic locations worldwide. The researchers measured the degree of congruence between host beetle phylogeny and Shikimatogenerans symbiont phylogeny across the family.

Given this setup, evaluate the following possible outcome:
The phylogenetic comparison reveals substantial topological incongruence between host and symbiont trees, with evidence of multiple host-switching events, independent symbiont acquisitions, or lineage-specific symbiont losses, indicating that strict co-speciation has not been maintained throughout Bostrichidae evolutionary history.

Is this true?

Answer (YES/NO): NO